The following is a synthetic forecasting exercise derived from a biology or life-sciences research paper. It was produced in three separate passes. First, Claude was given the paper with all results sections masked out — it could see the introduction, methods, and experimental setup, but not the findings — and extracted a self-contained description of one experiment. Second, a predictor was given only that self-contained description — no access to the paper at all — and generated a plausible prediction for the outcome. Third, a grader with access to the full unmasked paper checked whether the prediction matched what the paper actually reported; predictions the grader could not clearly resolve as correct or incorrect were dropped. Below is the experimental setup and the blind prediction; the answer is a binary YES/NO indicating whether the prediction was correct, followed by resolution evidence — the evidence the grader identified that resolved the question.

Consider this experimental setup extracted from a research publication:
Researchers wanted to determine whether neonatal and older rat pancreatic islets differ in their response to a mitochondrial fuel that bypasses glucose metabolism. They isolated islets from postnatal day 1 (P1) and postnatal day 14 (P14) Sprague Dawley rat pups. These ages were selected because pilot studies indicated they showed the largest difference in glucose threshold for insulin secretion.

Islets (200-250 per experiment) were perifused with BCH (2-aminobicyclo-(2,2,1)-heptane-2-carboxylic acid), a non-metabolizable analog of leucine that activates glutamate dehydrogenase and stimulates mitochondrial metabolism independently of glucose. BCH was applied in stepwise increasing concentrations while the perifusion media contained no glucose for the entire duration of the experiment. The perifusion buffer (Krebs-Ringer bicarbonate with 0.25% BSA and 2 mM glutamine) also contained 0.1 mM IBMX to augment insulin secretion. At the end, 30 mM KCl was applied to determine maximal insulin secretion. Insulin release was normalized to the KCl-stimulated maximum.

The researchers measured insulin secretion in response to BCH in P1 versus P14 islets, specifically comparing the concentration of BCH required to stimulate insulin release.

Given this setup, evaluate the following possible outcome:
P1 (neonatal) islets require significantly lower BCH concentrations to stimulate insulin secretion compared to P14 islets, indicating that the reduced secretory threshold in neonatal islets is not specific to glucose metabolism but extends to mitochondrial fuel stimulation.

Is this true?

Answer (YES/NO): YES